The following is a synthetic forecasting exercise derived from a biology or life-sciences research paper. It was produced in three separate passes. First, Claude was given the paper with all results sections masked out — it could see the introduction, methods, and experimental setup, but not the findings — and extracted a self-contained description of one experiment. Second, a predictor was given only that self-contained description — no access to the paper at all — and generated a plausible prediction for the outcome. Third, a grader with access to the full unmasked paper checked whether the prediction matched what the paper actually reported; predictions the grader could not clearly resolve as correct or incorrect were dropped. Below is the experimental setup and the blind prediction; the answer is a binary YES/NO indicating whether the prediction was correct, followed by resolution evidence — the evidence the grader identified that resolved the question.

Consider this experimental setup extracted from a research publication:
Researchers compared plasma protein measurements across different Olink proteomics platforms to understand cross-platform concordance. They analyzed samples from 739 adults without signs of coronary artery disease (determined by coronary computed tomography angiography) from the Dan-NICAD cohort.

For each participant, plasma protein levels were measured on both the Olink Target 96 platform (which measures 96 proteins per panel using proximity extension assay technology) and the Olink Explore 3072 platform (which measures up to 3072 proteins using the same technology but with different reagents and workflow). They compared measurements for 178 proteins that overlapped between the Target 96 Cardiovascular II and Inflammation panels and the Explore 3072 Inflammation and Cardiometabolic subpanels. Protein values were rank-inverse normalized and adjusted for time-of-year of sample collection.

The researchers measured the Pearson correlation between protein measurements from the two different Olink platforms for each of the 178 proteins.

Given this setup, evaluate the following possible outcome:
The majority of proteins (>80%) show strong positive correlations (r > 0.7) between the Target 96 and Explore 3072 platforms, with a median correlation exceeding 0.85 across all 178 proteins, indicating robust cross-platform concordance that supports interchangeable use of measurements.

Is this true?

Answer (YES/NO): NO